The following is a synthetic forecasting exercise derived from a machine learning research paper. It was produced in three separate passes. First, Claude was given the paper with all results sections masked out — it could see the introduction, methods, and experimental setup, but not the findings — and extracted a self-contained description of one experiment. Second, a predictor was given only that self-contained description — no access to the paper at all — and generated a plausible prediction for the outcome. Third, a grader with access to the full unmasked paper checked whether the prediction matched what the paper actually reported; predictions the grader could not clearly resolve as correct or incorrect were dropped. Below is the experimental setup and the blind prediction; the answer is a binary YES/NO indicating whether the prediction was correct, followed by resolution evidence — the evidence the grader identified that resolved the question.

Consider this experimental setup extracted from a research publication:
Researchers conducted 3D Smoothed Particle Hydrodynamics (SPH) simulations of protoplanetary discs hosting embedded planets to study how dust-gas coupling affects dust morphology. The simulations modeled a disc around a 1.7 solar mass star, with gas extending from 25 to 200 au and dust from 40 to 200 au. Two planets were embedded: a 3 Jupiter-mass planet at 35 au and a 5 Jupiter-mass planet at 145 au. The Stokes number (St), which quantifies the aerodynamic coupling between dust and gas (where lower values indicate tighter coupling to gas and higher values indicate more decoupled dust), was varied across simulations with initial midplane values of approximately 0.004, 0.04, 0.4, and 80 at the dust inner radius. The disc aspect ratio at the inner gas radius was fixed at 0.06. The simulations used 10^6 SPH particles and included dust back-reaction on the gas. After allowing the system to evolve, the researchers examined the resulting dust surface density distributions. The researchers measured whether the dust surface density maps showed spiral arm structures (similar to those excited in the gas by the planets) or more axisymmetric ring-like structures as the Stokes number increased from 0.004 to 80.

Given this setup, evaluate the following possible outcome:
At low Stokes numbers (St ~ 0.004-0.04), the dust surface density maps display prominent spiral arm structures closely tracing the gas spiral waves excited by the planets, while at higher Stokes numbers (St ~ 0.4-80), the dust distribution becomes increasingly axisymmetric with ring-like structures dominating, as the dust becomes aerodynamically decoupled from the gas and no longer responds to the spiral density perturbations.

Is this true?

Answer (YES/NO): YES